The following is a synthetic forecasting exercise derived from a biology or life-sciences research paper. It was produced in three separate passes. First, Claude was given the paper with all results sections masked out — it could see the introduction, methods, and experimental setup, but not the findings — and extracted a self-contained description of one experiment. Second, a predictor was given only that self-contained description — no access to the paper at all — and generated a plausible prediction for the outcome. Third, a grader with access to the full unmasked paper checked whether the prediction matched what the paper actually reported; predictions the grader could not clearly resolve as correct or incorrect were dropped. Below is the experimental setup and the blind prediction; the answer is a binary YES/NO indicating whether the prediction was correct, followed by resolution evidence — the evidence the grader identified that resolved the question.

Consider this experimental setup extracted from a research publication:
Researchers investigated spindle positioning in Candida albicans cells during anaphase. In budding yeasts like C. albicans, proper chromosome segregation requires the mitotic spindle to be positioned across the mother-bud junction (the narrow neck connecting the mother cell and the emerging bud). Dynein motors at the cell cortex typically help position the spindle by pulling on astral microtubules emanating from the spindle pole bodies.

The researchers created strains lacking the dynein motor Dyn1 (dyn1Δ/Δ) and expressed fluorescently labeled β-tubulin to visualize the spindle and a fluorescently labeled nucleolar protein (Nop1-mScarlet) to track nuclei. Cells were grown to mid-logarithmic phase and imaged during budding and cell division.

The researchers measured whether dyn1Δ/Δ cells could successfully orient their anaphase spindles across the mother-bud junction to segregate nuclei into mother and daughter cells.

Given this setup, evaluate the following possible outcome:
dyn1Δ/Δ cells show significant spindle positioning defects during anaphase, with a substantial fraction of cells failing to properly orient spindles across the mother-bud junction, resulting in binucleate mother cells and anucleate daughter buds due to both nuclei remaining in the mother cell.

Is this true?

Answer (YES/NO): YES